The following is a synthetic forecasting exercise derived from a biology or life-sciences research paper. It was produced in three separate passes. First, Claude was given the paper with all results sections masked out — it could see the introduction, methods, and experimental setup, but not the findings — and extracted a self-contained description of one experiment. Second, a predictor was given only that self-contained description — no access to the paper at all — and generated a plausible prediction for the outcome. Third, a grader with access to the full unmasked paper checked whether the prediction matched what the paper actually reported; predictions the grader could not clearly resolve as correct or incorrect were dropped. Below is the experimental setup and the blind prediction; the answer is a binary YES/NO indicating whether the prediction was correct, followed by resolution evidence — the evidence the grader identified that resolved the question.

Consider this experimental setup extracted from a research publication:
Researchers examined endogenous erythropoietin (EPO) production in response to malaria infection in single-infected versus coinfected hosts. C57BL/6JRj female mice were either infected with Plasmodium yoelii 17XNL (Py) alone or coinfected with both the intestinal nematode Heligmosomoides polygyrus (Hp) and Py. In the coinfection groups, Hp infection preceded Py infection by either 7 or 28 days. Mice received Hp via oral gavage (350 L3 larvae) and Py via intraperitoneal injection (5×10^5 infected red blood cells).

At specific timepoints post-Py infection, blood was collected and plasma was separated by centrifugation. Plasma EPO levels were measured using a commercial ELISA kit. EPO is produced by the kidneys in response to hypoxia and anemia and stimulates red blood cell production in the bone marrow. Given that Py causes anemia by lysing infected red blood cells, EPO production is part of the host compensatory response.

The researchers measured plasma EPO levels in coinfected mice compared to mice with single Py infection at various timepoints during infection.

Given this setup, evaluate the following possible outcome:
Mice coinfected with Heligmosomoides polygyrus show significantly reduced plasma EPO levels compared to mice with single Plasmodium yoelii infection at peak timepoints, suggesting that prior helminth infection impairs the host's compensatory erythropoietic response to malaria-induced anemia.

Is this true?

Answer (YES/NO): NO